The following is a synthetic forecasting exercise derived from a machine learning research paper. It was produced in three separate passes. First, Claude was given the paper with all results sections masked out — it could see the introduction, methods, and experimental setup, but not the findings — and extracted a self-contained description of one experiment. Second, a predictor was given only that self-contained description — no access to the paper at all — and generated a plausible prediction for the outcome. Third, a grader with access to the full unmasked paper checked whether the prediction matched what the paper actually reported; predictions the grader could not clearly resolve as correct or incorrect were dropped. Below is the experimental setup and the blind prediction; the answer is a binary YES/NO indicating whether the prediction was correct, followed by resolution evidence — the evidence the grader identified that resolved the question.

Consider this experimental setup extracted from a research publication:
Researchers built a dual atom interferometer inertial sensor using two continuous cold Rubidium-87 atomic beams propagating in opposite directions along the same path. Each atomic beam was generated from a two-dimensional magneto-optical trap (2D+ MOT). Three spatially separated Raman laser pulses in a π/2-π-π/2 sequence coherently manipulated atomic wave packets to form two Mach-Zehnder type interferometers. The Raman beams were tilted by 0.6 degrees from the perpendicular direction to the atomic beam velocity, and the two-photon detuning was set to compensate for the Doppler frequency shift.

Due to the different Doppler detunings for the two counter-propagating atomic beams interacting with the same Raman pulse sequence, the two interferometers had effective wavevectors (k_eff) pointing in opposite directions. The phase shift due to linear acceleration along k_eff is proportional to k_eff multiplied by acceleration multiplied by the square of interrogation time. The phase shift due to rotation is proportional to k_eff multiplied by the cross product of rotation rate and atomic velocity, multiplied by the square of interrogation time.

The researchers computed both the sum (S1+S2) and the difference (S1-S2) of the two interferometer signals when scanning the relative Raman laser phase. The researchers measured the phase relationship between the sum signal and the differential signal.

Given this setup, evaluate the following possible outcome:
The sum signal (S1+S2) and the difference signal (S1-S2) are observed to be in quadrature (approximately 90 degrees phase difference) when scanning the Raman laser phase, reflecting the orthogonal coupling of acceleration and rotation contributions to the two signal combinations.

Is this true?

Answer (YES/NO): YES